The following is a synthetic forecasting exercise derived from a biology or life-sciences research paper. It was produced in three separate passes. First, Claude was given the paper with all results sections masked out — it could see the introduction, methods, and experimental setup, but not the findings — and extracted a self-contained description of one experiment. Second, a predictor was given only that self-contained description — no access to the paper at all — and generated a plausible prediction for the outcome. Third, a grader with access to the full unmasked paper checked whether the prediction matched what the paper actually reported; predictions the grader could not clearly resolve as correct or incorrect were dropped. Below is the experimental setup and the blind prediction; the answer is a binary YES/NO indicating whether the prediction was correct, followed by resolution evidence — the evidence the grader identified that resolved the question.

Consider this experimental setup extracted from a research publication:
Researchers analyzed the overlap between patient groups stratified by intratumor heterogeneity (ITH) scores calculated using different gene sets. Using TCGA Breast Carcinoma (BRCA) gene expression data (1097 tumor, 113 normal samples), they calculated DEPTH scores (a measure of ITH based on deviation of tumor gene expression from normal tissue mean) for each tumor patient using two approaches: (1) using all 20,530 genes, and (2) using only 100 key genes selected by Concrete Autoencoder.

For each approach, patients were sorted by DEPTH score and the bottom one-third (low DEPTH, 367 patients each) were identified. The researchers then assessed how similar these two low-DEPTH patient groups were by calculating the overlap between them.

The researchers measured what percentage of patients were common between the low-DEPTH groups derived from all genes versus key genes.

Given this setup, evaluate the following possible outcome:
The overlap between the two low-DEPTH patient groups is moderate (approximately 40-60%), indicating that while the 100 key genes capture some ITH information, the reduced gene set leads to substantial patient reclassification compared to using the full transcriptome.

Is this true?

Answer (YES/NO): NO